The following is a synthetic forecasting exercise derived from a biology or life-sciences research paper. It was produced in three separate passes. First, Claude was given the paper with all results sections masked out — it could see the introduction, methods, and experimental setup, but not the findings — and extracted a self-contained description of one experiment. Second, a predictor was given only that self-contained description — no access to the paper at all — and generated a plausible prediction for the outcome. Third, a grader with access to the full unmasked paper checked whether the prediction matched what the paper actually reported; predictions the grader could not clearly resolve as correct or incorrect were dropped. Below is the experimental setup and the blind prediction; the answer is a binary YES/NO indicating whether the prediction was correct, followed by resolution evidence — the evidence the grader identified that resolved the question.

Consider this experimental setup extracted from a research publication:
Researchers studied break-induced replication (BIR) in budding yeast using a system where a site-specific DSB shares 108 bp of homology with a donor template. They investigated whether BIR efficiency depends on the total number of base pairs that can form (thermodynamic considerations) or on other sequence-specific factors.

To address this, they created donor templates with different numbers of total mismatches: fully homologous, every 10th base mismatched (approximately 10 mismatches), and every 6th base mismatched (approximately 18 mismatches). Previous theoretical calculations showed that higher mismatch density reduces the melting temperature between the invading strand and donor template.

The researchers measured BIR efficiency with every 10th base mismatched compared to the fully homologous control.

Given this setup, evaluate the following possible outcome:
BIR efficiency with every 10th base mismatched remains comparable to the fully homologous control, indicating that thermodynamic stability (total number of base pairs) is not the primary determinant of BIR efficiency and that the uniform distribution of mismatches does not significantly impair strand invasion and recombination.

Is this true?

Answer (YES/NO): NO